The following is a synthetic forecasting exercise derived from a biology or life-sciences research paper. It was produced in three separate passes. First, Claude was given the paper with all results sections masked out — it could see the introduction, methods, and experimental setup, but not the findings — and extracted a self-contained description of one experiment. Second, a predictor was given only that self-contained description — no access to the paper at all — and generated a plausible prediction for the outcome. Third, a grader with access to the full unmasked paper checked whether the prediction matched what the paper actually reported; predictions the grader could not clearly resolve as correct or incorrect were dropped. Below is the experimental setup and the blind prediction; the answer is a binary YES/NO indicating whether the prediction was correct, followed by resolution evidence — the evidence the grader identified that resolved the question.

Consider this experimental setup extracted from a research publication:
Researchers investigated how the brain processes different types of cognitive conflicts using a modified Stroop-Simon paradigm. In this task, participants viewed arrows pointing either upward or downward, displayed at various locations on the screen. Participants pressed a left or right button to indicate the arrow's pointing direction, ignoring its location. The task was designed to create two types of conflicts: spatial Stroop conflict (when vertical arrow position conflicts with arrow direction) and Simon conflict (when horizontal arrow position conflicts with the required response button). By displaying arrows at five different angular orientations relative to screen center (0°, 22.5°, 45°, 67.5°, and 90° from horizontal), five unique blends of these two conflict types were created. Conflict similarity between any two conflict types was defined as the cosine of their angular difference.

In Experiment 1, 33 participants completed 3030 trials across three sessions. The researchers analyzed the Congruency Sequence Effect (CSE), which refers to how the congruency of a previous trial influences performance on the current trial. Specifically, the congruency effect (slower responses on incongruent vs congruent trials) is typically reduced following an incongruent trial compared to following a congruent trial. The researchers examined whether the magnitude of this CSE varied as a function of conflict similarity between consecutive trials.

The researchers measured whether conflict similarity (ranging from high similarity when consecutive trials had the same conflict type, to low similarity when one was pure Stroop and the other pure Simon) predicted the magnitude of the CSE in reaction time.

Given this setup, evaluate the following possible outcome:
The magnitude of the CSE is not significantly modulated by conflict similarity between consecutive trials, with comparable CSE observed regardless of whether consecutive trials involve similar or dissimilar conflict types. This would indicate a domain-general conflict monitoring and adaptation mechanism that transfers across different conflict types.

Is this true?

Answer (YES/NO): NO